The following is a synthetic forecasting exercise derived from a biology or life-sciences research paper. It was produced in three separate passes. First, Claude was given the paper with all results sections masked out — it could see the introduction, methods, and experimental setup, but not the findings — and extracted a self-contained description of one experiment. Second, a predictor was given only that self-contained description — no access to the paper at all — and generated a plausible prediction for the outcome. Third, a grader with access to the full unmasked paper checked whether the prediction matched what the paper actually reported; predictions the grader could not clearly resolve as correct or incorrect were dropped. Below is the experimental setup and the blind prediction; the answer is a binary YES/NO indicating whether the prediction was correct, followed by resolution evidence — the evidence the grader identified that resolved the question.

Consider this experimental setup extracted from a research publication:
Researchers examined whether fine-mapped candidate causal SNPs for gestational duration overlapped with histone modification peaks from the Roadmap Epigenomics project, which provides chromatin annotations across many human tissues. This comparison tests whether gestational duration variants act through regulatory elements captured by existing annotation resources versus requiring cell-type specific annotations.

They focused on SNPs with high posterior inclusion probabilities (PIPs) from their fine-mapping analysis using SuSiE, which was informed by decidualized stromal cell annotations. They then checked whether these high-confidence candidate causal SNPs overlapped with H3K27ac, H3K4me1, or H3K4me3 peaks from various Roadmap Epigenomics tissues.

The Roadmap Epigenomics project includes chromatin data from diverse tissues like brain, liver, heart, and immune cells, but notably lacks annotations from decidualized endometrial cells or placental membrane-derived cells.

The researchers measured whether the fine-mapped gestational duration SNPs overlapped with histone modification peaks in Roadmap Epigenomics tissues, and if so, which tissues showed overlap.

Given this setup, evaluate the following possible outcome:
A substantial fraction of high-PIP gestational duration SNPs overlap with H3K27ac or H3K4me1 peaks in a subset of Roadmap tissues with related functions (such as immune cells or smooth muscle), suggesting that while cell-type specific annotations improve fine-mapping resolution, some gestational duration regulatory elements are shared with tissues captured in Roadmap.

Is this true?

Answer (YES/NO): NO